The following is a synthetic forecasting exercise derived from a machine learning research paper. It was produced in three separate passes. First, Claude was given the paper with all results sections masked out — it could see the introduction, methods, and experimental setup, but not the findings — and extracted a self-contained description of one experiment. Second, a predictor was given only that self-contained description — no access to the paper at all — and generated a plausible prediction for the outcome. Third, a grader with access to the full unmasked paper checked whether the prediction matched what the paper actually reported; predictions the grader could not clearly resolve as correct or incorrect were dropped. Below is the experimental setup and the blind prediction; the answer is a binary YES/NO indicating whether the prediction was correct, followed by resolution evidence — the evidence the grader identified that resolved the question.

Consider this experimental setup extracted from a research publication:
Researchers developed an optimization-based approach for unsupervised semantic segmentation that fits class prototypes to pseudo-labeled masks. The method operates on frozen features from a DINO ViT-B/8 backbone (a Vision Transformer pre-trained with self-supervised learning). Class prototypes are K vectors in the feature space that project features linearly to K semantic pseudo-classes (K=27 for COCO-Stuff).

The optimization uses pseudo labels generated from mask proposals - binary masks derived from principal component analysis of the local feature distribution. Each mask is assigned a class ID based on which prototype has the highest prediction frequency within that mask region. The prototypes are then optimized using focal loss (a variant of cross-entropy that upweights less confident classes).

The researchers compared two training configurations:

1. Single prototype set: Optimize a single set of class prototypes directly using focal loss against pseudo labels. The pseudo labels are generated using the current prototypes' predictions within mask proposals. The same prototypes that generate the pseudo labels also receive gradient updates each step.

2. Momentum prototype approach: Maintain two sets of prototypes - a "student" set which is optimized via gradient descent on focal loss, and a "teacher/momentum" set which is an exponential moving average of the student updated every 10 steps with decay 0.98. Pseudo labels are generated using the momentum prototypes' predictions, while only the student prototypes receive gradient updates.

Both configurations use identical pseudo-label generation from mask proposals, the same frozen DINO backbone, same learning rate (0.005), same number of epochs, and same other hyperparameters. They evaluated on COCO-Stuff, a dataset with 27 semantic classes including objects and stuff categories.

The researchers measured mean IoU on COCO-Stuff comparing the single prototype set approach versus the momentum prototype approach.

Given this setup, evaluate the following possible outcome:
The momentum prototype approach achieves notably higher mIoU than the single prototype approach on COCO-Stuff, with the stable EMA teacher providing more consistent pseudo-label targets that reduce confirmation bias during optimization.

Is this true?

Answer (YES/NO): YES